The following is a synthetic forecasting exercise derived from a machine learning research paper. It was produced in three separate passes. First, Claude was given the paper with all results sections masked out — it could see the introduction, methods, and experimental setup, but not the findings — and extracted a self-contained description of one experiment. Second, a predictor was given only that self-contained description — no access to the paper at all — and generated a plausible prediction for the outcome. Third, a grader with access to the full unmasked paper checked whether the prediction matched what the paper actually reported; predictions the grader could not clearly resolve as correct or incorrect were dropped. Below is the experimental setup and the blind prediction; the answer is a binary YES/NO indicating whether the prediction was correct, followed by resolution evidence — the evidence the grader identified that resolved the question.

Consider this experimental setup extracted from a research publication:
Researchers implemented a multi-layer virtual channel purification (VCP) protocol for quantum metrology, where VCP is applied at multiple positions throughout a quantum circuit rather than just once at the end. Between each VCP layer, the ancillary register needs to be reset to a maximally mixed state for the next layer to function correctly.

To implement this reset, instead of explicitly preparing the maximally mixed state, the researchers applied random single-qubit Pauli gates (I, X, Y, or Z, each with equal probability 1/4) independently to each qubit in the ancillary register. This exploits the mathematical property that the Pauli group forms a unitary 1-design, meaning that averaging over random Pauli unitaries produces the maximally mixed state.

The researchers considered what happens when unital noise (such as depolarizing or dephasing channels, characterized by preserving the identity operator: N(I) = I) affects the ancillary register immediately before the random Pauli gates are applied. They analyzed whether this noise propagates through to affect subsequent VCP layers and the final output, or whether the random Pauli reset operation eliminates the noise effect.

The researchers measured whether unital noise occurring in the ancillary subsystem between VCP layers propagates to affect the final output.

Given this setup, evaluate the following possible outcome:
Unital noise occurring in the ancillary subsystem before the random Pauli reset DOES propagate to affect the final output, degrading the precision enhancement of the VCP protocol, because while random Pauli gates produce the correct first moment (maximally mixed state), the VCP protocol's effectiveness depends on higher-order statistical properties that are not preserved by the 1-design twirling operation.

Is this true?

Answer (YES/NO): NO